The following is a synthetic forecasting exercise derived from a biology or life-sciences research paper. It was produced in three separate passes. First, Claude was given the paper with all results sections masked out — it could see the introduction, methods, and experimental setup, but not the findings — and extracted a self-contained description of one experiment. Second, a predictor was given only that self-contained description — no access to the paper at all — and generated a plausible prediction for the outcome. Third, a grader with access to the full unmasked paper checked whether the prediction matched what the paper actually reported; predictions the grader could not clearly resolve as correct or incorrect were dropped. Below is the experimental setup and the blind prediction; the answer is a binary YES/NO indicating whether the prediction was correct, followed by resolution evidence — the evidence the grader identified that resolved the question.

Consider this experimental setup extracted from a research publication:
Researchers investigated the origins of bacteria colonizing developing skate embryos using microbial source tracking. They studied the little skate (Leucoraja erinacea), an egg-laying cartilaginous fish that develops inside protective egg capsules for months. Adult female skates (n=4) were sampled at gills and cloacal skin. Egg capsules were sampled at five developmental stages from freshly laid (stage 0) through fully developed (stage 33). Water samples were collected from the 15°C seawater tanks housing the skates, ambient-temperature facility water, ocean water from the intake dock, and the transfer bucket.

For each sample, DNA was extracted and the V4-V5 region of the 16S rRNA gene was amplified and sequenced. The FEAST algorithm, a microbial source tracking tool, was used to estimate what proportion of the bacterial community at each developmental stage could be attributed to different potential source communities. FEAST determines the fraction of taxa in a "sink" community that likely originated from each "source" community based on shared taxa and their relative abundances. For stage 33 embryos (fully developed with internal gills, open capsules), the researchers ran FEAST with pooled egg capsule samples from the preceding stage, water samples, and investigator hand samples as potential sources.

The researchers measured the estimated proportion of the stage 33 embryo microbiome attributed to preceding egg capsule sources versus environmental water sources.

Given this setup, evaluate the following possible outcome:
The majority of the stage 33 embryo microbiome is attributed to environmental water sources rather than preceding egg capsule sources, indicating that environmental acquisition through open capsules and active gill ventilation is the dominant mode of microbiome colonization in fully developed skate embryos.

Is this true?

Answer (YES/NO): NO